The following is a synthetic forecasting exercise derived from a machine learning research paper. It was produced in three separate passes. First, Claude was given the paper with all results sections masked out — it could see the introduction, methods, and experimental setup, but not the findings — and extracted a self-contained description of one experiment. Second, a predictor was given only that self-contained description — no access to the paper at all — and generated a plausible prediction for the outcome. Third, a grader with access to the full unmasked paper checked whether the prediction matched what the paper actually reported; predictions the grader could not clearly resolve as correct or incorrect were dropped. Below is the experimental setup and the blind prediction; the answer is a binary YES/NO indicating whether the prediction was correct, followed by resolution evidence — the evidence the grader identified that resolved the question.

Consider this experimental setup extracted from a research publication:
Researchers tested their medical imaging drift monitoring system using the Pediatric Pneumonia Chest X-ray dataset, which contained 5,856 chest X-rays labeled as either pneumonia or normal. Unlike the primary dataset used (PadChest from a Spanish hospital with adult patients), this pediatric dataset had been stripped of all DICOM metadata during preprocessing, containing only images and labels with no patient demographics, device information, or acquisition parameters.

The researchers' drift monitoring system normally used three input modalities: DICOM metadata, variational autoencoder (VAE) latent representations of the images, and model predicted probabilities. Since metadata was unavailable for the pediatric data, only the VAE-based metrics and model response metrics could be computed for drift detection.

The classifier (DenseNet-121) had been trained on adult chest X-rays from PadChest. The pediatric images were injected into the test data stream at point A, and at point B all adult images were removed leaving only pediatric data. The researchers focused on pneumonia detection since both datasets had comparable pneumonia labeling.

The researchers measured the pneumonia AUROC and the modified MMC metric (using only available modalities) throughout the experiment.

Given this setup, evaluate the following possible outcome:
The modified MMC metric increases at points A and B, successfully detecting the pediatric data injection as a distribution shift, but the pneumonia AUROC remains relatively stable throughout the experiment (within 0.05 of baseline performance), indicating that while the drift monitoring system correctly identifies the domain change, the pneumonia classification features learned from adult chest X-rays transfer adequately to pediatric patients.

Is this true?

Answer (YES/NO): NO